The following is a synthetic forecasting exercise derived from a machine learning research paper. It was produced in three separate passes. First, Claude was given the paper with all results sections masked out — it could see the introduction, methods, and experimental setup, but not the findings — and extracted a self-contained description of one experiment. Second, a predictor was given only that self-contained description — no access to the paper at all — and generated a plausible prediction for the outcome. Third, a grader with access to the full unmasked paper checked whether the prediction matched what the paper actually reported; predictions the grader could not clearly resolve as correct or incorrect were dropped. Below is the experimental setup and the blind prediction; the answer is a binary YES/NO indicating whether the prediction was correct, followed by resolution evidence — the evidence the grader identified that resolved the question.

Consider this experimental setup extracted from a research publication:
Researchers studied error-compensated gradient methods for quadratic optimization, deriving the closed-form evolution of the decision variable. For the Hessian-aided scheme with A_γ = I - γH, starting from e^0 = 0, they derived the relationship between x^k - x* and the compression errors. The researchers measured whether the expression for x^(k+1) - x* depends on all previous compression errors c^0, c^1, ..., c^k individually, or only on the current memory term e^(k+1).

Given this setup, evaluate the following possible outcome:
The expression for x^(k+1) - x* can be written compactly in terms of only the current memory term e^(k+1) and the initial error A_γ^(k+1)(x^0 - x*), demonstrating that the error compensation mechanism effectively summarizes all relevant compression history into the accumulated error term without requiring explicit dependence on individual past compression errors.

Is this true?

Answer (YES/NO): YES